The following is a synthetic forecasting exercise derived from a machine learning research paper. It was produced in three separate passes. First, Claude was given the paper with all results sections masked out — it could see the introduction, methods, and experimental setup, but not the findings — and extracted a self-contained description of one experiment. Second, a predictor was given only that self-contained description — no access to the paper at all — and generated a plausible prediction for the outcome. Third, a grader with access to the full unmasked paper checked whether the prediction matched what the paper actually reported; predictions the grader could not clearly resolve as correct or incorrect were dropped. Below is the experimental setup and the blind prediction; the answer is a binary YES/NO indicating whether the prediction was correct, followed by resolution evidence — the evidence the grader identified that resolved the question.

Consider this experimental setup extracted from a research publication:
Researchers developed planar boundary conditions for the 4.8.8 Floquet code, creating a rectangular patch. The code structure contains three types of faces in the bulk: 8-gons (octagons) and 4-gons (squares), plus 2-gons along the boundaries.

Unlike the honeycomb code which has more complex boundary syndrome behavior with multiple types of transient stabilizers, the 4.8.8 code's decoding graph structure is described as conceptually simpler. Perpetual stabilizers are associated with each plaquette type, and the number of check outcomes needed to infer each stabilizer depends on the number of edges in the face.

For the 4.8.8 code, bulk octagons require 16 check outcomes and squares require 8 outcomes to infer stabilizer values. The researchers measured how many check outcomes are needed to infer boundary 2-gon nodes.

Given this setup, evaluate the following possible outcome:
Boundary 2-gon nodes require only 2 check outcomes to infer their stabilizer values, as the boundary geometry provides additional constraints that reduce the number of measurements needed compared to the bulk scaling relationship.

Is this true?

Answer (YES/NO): NO